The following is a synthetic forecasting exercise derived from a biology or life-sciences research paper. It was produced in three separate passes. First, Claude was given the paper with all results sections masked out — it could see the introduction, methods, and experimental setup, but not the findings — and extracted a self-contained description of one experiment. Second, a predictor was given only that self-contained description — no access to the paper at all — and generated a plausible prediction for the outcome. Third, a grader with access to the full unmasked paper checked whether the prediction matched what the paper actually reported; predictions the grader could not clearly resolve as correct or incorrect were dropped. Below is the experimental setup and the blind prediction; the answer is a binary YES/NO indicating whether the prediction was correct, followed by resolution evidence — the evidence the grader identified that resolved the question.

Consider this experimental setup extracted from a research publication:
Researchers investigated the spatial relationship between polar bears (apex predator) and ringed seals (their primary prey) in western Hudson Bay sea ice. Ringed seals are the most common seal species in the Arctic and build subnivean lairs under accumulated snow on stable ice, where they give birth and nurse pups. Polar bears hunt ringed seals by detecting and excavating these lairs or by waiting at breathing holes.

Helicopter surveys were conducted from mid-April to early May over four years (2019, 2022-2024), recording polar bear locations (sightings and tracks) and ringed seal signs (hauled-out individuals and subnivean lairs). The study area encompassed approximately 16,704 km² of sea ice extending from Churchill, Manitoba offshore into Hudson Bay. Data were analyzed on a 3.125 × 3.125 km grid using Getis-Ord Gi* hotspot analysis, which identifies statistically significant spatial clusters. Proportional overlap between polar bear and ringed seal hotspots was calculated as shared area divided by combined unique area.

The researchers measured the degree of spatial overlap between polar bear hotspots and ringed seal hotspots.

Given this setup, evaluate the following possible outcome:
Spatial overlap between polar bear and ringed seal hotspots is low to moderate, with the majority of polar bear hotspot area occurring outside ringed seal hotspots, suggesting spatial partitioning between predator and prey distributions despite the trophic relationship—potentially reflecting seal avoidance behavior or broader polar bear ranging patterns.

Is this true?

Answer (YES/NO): YES